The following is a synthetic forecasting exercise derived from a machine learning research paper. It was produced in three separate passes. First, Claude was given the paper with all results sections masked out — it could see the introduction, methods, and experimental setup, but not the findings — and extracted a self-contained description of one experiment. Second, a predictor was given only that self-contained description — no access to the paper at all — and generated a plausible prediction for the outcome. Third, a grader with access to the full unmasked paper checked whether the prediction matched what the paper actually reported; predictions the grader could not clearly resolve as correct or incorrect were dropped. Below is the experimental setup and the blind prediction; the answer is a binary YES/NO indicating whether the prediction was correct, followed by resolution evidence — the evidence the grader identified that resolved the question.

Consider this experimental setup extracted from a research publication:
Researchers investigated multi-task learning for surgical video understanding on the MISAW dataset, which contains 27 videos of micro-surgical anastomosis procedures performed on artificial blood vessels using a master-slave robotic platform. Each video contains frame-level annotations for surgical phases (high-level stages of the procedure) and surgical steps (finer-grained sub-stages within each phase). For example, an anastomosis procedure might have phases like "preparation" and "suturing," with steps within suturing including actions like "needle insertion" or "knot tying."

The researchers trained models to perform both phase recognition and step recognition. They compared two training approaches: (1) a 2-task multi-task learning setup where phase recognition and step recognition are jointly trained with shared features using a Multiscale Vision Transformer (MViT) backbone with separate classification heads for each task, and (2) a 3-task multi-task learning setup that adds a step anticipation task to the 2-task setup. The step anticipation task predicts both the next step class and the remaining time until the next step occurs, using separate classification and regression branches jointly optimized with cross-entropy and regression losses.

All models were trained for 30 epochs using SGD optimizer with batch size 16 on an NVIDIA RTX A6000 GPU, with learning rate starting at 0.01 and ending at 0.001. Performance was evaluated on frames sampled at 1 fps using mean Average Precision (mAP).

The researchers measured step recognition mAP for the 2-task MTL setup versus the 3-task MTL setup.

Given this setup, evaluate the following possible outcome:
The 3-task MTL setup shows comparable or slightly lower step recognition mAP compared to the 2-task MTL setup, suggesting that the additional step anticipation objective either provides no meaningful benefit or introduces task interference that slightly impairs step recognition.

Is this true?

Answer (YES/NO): NO